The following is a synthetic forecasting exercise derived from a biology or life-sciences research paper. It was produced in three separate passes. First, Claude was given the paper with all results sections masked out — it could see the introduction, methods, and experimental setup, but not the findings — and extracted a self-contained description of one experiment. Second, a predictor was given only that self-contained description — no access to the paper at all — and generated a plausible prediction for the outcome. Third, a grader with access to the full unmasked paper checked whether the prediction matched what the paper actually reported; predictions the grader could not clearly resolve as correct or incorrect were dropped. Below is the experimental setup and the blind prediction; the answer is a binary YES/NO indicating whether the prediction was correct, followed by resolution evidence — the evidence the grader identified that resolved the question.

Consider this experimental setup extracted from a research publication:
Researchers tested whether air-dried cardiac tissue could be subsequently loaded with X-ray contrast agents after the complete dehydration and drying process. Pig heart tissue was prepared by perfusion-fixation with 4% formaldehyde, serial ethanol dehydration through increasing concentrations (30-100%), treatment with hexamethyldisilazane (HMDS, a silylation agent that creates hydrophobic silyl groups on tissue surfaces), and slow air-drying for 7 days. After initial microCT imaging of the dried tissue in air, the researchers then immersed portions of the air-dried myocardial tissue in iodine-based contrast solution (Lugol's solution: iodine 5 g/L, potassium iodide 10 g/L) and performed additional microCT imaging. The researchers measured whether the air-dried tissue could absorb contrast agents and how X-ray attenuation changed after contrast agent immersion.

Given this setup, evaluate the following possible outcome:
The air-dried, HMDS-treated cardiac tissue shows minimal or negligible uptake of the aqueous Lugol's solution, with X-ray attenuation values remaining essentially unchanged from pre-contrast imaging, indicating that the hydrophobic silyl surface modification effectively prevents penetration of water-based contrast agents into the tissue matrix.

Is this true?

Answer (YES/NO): NO